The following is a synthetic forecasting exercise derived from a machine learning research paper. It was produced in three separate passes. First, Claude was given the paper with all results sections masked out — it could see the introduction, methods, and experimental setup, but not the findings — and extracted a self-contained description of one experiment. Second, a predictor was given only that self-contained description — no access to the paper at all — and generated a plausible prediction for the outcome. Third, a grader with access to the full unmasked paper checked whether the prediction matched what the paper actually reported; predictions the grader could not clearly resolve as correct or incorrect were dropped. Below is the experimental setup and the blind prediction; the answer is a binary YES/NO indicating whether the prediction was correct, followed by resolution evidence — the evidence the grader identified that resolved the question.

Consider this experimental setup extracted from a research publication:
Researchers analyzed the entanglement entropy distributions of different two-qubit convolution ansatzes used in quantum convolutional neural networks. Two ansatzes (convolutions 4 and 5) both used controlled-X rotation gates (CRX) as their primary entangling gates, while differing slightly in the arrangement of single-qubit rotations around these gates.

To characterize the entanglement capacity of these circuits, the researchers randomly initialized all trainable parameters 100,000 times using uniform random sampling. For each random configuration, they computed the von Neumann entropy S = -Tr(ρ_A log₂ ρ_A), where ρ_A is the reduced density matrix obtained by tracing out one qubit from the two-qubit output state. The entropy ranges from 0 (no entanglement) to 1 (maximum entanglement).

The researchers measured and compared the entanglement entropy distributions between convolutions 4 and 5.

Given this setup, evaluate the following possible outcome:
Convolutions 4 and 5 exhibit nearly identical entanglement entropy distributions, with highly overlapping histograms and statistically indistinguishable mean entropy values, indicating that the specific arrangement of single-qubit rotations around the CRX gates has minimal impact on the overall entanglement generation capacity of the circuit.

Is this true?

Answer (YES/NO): YES